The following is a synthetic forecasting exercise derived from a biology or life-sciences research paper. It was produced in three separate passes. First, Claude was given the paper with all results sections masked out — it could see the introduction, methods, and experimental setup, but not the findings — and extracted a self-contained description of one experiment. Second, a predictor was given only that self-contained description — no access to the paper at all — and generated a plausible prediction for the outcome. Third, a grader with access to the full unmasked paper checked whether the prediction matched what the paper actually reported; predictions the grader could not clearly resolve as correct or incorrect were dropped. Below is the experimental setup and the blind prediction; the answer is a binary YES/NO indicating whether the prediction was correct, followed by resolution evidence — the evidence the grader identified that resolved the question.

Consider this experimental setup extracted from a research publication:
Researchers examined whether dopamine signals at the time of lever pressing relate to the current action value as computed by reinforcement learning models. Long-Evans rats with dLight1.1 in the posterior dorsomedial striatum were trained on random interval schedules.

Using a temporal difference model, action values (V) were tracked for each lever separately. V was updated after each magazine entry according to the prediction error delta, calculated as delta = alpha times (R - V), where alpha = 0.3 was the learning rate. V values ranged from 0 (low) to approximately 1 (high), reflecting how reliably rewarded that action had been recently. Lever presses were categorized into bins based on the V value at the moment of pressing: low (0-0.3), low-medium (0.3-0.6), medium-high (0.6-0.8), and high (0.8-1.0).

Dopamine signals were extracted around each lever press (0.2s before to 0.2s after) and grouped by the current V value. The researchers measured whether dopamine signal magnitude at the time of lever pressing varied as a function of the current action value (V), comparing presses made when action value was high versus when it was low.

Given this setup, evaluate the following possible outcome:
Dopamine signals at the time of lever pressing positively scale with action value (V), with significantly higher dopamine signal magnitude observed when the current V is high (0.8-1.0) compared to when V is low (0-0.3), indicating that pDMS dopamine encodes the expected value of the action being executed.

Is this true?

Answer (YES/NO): NO